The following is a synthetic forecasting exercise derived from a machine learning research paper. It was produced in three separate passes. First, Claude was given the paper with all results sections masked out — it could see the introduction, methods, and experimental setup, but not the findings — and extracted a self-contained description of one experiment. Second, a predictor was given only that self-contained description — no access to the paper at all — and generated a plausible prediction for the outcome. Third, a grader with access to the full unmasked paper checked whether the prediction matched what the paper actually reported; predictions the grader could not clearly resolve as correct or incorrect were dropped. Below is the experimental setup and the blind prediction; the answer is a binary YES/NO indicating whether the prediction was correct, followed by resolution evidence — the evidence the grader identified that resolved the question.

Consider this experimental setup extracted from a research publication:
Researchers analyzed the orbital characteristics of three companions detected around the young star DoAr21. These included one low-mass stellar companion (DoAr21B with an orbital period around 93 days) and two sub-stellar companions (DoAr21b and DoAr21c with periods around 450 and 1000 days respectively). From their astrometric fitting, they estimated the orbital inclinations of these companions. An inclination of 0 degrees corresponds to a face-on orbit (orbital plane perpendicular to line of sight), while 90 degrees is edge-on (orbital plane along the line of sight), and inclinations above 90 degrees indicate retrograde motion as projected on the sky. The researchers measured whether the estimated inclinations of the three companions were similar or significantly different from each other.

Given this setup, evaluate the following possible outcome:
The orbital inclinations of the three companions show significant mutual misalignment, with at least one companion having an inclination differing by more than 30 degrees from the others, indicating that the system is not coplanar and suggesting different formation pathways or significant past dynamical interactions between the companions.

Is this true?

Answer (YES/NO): NO